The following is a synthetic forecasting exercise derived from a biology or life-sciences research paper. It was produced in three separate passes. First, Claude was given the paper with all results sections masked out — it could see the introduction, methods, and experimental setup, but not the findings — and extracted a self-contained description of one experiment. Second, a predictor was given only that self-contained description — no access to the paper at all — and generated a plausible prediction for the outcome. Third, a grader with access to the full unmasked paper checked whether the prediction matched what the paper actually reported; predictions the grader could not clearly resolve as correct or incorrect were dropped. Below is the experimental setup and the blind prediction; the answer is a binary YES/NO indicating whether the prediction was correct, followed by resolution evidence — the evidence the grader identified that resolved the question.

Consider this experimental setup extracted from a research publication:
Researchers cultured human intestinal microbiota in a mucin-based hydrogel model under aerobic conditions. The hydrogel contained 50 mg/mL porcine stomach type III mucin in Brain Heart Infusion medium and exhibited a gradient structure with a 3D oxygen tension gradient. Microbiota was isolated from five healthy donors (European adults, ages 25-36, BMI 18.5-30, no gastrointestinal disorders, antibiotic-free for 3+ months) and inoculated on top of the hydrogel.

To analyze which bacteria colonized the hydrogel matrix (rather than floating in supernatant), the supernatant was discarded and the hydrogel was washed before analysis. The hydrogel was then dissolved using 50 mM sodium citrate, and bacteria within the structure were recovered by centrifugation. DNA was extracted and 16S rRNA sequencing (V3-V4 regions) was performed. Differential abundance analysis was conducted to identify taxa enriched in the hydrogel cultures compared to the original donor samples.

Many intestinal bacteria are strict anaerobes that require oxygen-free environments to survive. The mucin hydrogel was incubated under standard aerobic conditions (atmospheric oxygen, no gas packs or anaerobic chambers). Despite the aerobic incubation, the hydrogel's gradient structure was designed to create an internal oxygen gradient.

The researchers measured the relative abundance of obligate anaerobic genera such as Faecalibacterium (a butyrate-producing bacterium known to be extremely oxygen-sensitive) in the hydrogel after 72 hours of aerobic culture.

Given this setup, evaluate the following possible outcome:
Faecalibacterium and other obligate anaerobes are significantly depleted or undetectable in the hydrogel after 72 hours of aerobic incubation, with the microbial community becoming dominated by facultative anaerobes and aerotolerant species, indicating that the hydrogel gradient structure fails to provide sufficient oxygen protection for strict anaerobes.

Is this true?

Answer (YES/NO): NO